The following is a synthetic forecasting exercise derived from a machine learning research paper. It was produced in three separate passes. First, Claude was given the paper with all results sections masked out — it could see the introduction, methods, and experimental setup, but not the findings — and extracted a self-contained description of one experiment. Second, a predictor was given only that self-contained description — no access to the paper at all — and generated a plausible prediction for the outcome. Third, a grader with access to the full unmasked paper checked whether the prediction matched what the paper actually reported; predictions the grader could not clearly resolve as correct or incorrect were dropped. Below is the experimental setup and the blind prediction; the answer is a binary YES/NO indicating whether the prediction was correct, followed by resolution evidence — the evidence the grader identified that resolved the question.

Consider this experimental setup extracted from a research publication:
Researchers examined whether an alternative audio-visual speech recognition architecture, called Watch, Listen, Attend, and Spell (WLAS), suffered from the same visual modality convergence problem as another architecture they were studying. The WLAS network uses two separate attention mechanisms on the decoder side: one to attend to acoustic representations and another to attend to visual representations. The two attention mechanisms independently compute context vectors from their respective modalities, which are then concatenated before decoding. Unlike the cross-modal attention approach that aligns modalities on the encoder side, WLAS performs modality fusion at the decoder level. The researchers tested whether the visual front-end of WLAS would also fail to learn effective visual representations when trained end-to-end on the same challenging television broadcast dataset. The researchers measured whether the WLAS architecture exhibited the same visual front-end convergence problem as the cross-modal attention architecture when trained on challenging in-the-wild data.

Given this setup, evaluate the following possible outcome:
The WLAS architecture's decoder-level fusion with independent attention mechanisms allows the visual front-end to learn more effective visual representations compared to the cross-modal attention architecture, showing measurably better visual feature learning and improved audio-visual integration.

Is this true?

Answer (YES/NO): NO